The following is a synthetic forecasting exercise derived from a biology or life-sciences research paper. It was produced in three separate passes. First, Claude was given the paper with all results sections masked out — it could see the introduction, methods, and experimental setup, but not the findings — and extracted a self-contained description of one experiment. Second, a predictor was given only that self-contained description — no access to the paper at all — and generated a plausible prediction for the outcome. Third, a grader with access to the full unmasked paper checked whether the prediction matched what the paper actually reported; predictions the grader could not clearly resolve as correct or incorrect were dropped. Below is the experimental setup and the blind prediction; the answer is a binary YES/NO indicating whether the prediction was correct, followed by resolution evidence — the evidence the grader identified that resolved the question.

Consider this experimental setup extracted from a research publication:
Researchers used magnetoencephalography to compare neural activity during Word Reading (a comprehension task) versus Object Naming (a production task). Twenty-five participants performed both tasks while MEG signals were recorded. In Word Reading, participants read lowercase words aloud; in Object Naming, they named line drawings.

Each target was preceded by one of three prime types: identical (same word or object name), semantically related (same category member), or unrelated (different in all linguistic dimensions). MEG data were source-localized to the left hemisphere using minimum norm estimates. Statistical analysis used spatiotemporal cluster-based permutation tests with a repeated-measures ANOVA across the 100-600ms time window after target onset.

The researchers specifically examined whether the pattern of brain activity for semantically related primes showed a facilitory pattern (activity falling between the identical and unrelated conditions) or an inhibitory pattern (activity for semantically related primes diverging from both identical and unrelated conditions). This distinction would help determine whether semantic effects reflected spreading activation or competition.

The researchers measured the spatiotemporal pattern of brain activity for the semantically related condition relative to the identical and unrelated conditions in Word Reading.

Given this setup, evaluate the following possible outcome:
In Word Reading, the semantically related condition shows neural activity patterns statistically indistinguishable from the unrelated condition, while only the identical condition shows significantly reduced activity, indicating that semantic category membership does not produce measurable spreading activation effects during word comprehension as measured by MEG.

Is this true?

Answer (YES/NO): NO